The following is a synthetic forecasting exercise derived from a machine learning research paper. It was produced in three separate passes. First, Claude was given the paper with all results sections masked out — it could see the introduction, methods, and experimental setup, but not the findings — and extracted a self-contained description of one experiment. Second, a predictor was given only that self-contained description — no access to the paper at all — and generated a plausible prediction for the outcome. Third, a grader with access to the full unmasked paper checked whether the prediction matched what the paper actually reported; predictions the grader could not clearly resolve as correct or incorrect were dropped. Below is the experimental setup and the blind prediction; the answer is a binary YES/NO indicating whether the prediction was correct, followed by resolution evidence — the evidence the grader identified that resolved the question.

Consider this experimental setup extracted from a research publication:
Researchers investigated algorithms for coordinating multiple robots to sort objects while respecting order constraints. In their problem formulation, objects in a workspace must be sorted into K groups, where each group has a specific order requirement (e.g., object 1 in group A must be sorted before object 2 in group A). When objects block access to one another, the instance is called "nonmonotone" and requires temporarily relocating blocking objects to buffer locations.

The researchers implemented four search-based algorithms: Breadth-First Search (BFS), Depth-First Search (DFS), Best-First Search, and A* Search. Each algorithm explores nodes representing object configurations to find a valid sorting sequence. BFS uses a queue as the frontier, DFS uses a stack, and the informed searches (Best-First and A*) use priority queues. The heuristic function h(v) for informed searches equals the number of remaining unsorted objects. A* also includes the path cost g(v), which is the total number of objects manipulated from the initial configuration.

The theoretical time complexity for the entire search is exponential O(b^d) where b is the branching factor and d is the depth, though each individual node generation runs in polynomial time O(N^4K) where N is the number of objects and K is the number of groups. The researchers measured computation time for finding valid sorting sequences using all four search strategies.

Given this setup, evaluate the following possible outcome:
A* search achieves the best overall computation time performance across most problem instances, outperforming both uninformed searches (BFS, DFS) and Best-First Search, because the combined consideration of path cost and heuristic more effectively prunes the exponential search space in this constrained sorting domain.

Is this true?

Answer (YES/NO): NO